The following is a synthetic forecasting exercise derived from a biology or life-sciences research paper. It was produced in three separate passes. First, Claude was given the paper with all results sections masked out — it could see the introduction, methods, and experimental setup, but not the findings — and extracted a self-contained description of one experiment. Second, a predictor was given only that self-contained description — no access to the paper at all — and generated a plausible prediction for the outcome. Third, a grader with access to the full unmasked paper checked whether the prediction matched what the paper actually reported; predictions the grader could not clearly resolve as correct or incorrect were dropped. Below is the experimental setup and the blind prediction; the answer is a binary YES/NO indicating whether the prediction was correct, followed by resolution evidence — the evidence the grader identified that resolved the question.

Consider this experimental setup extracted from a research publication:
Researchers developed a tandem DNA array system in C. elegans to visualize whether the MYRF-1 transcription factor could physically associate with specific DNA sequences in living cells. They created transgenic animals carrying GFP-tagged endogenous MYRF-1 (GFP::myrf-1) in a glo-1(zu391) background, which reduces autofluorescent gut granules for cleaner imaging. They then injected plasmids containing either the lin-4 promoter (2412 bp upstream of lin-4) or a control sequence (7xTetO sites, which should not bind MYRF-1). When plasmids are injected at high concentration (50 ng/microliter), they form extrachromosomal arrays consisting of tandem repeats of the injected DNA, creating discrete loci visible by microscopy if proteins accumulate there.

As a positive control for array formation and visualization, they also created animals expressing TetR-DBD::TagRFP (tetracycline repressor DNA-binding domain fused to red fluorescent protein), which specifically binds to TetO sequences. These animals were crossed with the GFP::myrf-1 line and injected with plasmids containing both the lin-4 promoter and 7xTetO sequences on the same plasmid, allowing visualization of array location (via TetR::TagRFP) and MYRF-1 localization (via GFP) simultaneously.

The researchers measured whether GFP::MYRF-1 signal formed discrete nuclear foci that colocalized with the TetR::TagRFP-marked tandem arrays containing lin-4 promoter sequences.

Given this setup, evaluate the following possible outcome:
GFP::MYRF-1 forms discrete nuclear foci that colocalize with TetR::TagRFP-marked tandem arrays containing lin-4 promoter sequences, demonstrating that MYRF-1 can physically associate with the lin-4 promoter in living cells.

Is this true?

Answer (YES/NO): YES